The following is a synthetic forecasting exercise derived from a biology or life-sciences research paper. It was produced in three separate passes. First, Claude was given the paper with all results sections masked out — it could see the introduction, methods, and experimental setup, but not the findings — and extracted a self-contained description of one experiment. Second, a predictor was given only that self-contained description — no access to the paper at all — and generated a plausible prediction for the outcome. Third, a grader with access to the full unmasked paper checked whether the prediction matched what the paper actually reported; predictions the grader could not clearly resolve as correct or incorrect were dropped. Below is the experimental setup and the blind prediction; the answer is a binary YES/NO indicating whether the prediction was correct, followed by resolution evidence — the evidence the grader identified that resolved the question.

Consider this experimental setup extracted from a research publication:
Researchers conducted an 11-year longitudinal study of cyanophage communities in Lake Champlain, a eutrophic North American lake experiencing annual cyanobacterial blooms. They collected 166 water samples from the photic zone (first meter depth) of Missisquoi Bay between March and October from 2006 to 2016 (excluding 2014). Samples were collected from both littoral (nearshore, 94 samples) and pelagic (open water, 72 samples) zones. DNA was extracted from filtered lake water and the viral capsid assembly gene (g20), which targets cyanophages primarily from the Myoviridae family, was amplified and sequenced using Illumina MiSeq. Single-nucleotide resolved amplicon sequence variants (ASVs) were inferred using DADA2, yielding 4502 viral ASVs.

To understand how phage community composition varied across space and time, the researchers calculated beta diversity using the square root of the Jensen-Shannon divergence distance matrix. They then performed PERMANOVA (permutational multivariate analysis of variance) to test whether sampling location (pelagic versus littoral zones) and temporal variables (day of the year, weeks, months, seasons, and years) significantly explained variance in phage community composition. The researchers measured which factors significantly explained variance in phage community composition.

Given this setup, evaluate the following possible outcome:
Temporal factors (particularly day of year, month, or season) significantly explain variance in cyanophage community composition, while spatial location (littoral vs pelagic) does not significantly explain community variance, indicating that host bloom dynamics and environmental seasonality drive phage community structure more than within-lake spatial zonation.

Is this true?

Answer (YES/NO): YES